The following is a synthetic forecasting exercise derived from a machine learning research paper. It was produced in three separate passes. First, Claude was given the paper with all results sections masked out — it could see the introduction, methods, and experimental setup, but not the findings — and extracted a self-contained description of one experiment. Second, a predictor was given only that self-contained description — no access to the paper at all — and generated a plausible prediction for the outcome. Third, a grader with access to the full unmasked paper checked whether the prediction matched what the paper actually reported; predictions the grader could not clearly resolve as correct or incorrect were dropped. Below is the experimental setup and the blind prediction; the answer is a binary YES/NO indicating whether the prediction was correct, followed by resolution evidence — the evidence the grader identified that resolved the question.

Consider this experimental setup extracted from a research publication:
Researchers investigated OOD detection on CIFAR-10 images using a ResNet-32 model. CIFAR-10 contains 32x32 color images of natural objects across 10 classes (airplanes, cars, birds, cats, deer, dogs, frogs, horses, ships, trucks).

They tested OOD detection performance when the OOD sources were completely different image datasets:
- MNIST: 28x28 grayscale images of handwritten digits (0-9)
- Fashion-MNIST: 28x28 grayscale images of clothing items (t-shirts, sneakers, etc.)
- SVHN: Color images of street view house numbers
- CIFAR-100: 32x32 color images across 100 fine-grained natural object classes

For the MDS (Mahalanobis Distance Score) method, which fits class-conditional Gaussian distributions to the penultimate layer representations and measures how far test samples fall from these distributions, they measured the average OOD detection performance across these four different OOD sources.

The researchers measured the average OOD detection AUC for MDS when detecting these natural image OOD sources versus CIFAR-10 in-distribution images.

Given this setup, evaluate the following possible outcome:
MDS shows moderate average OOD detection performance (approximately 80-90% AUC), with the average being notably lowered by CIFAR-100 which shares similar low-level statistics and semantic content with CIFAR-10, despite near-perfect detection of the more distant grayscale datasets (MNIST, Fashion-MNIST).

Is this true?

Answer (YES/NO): NO